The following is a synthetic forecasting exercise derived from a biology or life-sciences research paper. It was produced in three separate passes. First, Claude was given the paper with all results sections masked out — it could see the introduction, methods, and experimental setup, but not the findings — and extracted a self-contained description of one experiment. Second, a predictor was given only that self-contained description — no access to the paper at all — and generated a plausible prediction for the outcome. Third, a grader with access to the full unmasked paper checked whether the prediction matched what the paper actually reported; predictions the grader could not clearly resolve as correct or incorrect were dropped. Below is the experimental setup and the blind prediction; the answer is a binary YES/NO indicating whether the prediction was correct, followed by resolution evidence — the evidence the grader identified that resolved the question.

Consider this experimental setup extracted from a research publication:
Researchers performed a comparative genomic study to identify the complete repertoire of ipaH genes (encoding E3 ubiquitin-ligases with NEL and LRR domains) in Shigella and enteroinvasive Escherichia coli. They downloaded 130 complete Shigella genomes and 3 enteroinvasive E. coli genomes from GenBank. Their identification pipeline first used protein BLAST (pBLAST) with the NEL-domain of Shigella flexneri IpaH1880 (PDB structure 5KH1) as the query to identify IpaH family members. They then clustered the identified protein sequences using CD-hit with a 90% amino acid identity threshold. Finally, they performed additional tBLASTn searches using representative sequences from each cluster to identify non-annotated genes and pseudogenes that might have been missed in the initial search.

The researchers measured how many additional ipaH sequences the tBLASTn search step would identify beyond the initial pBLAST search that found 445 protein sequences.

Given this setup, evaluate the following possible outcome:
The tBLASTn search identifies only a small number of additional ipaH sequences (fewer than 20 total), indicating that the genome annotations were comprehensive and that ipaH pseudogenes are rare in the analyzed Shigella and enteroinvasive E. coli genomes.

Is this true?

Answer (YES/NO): NO